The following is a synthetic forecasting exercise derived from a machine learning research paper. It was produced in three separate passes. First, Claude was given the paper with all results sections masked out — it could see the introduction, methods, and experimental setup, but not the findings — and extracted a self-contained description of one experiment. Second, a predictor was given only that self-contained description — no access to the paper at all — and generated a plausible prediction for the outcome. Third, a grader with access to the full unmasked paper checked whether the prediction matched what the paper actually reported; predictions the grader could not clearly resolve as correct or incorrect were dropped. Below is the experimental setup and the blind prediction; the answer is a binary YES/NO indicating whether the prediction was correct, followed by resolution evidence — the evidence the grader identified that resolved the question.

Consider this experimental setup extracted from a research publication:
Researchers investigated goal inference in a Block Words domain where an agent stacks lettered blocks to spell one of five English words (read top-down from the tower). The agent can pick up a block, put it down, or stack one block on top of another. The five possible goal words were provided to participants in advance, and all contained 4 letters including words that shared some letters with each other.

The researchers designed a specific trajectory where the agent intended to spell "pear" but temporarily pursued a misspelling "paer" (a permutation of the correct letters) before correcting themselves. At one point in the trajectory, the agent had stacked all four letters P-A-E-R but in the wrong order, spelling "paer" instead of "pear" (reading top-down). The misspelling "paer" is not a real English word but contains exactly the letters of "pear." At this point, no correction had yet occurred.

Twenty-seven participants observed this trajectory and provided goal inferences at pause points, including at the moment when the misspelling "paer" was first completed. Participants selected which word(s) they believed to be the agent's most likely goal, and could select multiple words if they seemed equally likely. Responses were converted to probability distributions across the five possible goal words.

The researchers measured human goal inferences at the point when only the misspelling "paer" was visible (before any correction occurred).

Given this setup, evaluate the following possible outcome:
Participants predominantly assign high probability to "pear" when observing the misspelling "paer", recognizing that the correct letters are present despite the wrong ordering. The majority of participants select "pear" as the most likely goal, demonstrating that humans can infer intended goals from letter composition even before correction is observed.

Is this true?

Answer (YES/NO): YES